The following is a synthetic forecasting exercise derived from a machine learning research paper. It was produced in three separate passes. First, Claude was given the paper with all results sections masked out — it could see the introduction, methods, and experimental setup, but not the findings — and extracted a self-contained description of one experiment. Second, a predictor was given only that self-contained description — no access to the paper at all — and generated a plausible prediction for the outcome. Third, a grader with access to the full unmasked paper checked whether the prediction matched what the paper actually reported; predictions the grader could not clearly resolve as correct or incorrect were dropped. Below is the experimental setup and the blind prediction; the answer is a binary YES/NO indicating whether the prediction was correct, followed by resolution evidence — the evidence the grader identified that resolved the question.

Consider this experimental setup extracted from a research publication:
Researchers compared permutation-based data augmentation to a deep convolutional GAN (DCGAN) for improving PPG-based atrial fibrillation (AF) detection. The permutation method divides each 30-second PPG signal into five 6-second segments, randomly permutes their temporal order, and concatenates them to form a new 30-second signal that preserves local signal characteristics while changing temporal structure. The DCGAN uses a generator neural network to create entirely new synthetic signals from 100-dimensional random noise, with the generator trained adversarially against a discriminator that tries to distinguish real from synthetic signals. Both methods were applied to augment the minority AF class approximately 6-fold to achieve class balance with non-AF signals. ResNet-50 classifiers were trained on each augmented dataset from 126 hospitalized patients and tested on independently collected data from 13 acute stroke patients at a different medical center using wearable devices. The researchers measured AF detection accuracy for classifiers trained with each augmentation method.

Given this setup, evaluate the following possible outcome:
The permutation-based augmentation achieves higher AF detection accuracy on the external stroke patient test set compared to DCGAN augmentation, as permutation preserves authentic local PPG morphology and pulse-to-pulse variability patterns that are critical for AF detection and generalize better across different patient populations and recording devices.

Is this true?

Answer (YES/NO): YES